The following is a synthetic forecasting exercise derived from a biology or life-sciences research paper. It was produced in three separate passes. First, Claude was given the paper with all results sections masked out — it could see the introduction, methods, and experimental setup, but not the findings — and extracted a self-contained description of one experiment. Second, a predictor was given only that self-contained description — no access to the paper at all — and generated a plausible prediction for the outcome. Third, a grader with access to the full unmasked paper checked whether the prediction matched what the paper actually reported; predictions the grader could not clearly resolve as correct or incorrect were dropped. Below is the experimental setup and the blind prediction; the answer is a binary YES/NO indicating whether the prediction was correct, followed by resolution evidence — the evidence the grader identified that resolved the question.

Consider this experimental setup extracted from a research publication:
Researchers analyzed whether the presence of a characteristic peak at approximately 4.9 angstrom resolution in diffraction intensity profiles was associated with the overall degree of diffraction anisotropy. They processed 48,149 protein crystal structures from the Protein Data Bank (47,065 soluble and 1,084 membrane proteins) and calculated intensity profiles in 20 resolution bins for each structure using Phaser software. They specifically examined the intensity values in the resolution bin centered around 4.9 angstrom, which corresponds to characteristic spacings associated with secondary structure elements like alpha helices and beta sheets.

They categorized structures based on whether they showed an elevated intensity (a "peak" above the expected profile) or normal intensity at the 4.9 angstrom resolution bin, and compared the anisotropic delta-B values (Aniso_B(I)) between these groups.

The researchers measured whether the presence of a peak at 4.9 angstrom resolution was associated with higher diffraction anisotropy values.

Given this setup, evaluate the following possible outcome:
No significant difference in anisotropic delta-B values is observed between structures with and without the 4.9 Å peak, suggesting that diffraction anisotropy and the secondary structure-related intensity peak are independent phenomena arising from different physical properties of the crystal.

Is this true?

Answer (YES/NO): NO